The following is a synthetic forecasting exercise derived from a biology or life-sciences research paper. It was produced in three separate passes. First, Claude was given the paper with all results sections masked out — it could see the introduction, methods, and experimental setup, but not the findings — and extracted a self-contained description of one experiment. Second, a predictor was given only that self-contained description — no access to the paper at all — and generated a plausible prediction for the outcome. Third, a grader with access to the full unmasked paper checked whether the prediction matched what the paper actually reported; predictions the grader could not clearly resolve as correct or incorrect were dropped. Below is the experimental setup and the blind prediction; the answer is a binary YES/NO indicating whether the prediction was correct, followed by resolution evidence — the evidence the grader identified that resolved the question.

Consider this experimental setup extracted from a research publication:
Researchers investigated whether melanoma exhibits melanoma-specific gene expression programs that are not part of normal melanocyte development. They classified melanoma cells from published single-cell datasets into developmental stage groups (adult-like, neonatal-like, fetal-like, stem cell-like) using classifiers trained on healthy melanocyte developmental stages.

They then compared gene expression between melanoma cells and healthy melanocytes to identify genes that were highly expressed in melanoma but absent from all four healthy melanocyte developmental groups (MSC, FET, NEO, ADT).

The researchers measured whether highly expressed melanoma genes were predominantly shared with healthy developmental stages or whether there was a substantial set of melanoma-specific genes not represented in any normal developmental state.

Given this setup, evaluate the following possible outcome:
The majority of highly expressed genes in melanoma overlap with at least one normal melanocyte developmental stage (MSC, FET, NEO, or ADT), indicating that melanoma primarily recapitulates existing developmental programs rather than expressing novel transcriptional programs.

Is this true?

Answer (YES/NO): YES